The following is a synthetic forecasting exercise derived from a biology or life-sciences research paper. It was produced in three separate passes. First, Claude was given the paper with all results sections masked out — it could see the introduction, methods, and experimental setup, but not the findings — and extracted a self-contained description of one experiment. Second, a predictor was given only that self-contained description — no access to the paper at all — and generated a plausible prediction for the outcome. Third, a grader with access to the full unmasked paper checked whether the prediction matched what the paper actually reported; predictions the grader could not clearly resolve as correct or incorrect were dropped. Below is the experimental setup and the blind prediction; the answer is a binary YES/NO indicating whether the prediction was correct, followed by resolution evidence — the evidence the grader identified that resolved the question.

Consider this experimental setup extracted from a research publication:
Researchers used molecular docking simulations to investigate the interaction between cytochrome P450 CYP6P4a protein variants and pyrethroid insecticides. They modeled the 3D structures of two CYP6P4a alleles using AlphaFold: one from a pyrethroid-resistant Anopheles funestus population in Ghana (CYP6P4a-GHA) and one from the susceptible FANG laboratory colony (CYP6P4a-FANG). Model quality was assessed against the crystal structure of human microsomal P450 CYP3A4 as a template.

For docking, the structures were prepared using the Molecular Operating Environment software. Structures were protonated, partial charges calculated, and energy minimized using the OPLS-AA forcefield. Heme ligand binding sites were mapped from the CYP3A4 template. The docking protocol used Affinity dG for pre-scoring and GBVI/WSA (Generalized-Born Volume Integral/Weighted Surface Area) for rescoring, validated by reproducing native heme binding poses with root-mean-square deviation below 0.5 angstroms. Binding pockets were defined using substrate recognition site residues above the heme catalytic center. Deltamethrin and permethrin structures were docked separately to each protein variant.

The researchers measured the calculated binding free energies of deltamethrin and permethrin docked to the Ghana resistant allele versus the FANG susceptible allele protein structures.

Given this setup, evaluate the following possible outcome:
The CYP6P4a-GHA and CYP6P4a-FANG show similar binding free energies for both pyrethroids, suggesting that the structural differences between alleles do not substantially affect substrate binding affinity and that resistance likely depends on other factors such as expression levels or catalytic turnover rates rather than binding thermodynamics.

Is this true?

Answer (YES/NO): NO